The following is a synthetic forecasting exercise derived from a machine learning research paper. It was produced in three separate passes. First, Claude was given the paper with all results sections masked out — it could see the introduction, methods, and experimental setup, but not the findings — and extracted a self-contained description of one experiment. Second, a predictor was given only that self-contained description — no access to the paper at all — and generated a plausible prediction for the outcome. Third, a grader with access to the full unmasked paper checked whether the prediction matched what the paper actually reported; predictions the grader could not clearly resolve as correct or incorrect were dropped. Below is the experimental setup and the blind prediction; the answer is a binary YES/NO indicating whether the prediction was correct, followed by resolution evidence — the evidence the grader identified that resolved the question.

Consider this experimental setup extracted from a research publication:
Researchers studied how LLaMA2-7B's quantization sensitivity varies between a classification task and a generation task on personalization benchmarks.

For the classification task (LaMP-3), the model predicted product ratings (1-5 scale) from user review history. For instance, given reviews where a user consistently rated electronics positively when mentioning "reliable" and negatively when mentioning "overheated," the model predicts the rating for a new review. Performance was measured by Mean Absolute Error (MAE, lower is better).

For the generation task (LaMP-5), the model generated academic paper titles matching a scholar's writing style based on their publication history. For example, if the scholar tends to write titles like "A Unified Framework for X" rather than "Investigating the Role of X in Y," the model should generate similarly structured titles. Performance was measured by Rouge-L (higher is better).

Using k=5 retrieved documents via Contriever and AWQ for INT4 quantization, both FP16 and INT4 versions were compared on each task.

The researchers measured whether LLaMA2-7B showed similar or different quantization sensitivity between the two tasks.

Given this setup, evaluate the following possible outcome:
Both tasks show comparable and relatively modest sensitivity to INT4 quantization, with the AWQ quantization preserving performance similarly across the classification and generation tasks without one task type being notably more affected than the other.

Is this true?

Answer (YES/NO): NO